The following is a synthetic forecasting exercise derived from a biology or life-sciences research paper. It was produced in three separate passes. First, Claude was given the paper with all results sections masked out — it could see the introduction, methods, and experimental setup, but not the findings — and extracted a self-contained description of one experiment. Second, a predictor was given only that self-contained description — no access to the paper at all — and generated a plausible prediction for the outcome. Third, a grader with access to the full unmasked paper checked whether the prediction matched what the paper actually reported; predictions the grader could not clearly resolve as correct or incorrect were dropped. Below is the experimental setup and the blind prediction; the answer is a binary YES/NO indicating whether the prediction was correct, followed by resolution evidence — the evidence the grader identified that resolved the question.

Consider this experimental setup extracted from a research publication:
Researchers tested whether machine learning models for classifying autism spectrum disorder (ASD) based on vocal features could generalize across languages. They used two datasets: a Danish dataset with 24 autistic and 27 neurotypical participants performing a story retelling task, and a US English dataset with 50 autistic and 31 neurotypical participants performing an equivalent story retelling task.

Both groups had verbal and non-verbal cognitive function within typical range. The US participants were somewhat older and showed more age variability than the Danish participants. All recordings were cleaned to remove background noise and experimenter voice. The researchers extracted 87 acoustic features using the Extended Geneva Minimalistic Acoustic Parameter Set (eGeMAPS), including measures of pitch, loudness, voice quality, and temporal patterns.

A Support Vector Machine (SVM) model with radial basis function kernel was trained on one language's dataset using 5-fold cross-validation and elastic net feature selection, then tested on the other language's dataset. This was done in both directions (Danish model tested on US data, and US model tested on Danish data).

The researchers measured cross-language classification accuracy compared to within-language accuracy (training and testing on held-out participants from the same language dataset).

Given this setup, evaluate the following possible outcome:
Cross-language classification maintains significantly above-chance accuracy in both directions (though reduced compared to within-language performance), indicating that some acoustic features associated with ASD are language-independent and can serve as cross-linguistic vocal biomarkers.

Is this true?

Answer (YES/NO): NO